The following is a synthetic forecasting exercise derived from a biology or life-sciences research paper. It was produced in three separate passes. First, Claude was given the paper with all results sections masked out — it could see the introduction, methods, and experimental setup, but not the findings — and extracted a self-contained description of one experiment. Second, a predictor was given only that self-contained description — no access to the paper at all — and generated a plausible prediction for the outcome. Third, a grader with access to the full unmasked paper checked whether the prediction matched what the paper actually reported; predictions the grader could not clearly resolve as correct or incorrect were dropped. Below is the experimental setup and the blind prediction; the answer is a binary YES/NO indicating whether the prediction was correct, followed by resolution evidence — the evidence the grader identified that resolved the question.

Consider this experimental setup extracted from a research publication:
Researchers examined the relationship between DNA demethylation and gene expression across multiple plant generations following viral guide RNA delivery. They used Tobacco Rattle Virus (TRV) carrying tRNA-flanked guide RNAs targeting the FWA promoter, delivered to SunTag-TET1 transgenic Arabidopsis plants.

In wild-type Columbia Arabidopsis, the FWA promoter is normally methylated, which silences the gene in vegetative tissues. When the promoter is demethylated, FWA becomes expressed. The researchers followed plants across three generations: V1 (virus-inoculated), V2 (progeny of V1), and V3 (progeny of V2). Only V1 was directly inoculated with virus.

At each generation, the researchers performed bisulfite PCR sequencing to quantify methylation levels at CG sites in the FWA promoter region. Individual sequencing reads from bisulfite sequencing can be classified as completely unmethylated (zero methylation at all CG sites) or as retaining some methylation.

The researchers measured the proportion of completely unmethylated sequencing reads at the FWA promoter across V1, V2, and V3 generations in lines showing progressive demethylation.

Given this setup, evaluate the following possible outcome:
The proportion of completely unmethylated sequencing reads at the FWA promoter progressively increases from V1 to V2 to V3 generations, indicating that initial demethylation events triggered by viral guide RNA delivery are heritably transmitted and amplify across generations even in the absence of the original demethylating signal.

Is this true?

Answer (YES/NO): YES